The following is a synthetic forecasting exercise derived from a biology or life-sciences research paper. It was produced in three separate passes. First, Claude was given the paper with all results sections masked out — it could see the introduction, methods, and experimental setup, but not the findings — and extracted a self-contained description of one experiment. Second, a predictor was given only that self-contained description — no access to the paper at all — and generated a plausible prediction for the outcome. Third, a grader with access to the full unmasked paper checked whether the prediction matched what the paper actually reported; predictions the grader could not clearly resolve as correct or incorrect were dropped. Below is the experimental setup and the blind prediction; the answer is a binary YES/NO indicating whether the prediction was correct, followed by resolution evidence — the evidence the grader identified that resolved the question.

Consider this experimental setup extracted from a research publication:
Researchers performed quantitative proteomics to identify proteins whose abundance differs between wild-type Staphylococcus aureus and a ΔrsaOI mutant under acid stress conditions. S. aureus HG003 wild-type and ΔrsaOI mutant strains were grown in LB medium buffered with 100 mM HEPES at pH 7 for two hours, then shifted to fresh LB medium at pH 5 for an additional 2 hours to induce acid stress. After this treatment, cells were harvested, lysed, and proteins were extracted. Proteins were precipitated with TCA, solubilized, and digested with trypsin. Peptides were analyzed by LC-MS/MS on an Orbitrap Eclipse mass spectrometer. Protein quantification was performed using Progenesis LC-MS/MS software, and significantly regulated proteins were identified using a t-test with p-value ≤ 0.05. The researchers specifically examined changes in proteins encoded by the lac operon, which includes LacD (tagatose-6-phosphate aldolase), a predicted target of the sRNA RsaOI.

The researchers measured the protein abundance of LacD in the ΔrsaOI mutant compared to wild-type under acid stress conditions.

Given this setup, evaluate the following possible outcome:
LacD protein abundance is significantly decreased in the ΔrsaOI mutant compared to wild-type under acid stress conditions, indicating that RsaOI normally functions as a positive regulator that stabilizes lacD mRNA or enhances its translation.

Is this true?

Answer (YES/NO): NO